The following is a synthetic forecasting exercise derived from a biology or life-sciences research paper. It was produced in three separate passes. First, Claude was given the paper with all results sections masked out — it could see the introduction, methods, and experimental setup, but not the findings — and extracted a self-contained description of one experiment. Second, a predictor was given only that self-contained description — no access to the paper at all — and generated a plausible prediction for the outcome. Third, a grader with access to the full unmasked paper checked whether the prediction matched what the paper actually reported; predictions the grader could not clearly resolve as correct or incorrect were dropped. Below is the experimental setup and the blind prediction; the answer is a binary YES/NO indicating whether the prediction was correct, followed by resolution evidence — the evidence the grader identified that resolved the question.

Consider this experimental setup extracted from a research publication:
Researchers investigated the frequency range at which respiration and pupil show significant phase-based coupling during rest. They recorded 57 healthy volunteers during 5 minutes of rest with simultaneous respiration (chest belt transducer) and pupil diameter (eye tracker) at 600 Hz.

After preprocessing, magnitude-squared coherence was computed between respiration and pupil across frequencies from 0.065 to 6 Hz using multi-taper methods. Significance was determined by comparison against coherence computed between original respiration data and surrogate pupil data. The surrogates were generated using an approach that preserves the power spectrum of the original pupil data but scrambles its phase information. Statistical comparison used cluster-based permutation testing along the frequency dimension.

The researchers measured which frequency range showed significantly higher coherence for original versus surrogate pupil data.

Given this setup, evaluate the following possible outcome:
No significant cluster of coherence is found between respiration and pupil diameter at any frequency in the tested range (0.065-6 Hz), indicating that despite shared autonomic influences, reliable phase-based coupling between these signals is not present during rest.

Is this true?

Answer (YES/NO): NO